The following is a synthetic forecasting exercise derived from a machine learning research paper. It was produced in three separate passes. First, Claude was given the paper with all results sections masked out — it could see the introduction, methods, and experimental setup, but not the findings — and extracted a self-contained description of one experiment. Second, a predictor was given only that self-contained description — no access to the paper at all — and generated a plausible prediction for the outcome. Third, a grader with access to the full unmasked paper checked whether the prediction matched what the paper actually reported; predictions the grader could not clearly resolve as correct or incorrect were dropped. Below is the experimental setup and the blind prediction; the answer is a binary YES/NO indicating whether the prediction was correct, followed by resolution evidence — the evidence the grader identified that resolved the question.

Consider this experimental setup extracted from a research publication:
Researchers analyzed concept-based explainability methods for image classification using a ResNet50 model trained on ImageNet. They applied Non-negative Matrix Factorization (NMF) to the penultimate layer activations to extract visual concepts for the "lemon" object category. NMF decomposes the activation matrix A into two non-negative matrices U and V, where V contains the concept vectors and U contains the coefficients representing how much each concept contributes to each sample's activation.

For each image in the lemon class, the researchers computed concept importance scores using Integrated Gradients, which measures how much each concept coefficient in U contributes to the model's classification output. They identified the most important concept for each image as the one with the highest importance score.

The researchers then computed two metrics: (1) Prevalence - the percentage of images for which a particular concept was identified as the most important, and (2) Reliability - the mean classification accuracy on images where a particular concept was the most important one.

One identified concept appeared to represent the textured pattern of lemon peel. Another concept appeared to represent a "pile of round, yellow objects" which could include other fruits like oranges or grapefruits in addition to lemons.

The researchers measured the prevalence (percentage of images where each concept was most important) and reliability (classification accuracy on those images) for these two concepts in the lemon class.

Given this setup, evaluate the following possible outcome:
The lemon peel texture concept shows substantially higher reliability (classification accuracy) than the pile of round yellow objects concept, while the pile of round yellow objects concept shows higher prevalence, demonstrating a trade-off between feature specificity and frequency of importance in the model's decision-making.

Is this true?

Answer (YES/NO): NO